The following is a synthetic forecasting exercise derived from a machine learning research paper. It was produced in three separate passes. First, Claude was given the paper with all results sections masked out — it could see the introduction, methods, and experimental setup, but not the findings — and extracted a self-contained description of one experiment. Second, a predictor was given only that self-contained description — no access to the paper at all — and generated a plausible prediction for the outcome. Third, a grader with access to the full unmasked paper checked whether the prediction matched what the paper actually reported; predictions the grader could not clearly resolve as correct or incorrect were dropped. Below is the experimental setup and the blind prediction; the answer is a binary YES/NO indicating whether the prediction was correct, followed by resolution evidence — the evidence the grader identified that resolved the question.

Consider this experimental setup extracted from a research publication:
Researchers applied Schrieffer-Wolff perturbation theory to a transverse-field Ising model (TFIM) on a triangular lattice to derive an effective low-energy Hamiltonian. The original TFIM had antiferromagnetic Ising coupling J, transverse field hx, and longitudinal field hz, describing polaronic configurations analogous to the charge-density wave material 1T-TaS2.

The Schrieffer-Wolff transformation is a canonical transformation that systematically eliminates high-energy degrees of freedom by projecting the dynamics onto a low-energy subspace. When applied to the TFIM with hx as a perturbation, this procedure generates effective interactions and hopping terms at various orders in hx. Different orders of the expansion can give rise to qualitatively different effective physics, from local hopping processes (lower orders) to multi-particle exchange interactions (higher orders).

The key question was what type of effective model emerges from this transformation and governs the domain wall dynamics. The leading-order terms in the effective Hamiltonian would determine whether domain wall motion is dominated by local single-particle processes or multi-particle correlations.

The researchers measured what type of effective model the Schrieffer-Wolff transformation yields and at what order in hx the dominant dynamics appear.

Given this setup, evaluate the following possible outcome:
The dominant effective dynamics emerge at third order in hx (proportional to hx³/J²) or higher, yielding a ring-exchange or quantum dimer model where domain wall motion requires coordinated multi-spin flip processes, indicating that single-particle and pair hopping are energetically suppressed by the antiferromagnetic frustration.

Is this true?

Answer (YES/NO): NO